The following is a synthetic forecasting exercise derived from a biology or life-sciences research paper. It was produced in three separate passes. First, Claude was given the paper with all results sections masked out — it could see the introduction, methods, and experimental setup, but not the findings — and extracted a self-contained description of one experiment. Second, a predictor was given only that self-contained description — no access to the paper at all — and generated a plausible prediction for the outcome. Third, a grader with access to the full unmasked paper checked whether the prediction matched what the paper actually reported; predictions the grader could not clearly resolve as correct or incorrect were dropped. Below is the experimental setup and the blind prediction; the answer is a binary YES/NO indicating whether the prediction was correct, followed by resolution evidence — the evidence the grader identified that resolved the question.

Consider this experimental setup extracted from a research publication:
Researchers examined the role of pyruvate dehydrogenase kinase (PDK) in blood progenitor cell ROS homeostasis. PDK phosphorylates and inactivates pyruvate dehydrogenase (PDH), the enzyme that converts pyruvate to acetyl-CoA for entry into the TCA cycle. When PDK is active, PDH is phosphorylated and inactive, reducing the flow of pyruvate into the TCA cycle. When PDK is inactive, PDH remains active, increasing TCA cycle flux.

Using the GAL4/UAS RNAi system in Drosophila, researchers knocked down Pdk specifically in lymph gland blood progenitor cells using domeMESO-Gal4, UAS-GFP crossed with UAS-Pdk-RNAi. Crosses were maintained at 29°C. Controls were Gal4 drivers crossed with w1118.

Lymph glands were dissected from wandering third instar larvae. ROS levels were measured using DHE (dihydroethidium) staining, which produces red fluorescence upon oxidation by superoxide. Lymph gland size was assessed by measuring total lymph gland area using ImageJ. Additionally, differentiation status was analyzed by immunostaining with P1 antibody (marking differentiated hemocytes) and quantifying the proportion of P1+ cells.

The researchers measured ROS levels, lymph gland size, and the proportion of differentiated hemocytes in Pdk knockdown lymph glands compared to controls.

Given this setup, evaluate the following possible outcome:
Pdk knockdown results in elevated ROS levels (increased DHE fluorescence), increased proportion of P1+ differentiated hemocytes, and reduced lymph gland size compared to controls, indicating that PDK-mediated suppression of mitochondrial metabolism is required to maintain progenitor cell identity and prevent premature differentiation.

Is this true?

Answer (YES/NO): YES